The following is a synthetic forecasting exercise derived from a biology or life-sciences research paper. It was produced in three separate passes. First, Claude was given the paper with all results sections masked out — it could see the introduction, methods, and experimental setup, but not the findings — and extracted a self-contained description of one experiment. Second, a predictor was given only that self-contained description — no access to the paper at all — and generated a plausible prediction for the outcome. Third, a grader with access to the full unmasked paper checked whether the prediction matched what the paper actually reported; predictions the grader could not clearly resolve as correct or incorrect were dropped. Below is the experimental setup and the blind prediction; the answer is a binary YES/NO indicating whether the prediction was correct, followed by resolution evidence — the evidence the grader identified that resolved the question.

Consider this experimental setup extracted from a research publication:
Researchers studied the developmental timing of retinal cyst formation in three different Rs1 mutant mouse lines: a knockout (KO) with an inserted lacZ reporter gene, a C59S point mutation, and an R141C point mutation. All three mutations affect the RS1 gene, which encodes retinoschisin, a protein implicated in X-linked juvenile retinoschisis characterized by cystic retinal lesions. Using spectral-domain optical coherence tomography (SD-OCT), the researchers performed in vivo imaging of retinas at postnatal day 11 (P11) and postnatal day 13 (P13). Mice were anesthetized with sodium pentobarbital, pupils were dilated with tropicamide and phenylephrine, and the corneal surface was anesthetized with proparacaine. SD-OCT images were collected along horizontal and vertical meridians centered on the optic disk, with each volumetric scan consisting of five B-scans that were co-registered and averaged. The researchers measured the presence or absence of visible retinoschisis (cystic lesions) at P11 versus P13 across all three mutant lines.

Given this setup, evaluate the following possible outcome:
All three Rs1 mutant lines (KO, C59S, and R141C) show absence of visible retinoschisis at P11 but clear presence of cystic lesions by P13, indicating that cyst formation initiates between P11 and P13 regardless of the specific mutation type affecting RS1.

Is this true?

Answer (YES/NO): YES